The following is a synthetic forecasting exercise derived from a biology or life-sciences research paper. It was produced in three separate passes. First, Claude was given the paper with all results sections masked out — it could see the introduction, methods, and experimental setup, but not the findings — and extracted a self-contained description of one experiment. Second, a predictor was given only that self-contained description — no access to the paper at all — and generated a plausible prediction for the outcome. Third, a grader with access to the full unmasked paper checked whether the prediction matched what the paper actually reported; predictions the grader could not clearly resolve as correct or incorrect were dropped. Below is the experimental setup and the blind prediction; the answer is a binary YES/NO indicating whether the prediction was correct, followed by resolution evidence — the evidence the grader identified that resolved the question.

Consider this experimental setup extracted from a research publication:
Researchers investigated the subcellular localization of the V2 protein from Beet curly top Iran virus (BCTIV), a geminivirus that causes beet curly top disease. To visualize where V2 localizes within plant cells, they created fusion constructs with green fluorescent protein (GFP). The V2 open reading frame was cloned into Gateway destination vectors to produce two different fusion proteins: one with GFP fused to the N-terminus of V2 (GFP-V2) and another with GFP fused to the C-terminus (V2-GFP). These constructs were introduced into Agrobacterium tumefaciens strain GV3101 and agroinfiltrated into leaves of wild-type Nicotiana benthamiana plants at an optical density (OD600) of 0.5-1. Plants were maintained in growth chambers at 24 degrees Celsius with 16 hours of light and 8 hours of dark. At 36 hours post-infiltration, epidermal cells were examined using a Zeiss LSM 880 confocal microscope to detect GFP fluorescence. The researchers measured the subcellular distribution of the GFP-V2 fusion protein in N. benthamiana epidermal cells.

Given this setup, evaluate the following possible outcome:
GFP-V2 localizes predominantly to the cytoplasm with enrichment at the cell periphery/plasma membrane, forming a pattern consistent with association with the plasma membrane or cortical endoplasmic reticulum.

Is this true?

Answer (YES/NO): NO